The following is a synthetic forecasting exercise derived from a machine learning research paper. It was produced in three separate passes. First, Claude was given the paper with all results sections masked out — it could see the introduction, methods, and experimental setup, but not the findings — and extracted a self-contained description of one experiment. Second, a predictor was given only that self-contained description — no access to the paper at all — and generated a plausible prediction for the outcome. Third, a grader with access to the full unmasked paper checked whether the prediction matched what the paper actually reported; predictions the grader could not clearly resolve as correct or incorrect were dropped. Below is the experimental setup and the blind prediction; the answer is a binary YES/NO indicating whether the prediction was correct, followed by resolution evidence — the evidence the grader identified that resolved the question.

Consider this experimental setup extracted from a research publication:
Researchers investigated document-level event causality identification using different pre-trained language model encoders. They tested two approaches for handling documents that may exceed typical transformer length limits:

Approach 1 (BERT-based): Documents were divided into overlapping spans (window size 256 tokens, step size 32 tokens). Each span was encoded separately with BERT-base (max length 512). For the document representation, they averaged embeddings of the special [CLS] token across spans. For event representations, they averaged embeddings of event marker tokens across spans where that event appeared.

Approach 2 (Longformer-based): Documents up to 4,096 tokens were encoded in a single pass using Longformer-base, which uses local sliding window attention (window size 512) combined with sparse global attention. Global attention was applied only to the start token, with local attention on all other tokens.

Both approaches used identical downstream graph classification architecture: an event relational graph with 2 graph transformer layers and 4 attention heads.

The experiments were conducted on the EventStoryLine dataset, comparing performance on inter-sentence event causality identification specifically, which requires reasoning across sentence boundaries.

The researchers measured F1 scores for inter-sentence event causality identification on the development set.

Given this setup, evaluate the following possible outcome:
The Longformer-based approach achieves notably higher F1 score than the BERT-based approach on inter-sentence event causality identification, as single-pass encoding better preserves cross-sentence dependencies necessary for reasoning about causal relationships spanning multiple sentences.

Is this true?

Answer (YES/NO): YES